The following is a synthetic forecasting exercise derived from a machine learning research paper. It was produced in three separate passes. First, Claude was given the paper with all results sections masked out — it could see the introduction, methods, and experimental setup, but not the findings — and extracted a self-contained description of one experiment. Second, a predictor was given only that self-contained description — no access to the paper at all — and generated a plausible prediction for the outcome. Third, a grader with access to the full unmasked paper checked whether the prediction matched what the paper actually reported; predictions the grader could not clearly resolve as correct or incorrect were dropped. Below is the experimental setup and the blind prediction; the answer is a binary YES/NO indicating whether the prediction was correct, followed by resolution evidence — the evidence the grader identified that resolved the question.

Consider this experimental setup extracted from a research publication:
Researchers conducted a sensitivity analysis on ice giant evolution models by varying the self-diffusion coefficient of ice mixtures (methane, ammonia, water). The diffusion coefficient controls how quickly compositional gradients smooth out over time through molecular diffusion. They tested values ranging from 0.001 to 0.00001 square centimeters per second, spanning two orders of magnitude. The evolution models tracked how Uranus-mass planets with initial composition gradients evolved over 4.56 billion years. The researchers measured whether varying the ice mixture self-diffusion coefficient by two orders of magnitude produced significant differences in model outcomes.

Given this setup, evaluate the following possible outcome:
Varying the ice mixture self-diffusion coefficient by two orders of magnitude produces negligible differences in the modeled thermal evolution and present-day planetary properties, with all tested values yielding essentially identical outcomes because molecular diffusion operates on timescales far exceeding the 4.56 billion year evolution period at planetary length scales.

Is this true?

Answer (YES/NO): YES